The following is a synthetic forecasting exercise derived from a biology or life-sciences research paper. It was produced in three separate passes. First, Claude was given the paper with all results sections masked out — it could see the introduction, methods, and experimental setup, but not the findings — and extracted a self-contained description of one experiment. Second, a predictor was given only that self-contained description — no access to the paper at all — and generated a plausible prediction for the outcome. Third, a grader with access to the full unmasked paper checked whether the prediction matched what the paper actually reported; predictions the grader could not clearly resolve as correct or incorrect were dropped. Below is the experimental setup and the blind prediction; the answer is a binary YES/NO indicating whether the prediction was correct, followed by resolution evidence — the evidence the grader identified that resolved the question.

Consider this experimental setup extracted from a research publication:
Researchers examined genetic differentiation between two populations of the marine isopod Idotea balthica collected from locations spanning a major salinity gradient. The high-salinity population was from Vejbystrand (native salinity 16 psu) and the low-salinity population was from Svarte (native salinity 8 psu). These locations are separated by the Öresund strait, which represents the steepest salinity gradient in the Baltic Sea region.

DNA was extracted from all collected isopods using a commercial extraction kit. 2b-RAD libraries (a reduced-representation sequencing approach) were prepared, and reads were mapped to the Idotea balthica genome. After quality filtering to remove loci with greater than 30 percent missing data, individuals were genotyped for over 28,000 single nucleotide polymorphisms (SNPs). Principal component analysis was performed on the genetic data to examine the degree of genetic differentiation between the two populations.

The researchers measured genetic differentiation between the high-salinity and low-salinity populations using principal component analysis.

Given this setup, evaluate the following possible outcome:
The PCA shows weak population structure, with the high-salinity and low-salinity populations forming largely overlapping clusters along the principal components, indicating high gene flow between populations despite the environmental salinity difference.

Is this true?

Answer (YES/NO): NO